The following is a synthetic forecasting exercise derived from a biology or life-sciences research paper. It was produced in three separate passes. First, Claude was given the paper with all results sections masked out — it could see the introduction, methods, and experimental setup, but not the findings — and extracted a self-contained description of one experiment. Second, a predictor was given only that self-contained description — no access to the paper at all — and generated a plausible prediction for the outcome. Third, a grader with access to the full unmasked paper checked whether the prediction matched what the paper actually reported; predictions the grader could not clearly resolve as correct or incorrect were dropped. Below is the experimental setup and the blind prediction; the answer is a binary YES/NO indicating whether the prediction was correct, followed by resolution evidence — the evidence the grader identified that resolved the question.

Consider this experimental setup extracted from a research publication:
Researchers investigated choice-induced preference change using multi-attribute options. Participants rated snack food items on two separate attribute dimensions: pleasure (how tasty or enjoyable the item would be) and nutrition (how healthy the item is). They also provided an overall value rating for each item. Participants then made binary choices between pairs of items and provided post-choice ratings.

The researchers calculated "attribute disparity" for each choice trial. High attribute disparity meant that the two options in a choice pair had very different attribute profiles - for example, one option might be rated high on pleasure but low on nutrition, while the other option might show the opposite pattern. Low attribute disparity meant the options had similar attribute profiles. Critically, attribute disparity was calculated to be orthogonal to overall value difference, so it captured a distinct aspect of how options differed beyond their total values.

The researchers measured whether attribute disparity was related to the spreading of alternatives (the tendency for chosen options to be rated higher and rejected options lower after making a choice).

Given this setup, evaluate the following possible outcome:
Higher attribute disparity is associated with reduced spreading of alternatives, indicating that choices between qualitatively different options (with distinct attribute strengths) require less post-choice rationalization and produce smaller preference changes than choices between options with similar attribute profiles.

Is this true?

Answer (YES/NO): NO